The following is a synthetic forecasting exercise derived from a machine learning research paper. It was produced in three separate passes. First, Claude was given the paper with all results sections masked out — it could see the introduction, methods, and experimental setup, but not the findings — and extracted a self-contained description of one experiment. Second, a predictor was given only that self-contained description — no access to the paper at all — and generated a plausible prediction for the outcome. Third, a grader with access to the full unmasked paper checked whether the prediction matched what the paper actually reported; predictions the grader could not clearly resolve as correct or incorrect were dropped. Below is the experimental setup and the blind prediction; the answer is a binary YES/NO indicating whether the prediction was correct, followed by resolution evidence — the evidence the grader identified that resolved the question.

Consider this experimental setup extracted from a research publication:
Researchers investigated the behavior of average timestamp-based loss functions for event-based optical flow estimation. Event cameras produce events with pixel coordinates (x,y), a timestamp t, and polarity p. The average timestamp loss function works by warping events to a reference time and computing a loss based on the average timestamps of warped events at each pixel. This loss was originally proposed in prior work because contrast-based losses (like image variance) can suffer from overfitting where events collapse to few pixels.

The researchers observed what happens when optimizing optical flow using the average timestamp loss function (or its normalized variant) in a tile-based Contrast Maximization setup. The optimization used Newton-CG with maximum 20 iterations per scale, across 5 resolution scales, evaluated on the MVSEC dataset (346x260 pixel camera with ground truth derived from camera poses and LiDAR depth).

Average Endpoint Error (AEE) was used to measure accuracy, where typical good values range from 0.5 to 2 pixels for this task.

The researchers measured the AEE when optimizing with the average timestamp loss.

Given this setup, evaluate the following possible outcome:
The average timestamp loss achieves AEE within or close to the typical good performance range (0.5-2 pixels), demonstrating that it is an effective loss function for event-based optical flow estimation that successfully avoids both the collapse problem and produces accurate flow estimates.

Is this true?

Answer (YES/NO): NO